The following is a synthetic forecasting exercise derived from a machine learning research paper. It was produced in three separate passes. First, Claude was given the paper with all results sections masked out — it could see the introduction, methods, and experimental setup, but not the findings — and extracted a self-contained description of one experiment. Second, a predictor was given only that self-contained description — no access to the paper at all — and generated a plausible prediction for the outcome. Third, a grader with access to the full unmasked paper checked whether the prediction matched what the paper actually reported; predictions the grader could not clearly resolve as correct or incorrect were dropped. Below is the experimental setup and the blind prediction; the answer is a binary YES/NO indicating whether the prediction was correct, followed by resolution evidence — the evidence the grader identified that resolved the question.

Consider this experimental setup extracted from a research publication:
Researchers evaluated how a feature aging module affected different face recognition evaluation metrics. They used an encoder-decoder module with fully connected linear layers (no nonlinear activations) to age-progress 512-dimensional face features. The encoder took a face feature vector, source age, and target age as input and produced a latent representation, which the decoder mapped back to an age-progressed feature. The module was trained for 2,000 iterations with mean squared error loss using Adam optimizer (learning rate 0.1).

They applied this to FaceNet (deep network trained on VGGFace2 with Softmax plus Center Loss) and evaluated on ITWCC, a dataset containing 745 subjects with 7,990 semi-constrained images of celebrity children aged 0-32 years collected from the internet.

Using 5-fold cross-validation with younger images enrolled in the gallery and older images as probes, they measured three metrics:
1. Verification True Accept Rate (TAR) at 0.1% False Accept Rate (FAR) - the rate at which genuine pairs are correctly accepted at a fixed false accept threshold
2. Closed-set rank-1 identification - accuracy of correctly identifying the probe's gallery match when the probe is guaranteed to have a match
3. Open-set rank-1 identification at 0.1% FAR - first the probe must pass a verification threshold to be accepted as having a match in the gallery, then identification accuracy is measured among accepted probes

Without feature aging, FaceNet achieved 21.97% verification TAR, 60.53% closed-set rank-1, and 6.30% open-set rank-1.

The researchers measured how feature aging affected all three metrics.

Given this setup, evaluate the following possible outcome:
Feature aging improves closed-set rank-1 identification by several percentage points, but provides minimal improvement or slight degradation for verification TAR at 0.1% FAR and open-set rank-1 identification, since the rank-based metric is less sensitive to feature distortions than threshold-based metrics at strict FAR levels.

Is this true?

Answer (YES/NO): NO